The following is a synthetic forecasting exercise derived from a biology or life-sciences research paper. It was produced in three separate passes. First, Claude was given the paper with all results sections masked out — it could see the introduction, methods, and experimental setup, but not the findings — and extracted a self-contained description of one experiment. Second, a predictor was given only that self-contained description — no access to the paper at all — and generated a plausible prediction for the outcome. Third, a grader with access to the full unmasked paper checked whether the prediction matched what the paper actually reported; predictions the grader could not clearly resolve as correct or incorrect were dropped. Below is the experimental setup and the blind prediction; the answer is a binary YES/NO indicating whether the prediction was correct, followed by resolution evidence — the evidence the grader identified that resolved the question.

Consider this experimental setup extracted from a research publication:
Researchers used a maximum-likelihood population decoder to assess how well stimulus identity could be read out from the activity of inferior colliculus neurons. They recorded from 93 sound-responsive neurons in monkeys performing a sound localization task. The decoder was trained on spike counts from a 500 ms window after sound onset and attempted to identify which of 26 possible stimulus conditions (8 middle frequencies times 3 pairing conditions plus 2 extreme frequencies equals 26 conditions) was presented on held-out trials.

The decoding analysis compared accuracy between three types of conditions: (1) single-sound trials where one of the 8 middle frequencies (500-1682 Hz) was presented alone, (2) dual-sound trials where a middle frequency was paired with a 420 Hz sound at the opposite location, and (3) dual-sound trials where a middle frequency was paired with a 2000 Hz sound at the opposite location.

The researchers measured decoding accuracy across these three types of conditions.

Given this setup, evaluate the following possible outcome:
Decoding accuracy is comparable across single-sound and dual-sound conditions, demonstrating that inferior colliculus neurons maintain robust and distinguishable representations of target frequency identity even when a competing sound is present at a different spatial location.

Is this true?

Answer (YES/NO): NO